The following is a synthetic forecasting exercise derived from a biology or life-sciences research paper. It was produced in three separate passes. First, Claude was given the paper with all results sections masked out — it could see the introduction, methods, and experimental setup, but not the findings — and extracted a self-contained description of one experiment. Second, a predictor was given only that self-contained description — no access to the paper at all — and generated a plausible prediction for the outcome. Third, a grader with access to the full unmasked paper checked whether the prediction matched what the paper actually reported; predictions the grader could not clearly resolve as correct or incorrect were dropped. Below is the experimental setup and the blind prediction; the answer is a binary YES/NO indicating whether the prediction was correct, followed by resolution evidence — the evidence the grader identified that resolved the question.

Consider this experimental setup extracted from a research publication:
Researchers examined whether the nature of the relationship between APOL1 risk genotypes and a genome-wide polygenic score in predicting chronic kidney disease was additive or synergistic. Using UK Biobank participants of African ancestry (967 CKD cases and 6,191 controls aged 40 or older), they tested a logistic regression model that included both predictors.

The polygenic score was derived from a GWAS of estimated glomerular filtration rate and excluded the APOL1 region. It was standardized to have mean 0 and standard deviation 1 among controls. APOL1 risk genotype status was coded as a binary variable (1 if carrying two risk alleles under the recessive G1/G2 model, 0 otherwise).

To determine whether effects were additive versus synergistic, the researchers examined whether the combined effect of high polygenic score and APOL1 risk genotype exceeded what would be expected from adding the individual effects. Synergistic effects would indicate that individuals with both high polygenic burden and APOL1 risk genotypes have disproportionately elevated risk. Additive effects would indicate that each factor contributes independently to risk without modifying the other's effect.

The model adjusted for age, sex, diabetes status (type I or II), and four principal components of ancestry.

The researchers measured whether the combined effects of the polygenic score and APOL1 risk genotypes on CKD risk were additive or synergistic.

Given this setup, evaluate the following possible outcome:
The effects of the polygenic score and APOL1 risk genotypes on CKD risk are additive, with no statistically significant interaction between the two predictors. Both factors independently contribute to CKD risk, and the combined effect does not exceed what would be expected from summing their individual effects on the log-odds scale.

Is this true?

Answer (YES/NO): YES